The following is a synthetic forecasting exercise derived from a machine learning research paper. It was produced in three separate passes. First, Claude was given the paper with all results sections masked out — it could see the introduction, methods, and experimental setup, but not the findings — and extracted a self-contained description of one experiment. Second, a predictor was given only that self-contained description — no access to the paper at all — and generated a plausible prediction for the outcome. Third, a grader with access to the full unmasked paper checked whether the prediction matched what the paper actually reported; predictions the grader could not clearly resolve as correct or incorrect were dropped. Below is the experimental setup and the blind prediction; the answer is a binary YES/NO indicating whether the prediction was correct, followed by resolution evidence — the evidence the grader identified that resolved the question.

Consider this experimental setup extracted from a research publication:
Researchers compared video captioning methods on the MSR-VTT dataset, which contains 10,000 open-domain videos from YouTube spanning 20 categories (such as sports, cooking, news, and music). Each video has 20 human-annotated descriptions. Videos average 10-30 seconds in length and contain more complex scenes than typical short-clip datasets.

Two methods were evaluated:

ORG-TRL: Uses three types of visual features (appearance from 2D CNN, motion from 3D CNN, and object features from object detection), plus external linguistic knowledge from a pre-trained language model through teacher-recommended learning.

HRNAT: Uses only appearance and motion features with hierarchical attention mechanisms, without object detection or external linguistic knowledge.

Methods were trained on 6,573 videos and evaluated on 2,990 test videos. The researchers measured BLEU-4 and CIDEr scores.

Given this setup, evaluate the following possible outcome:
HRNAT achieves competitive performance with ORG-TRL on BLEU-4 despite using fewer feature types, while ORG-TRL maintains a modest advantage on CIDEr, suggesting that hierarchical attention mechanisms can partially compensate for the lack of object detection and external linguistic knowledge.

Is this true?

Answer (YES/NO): YES